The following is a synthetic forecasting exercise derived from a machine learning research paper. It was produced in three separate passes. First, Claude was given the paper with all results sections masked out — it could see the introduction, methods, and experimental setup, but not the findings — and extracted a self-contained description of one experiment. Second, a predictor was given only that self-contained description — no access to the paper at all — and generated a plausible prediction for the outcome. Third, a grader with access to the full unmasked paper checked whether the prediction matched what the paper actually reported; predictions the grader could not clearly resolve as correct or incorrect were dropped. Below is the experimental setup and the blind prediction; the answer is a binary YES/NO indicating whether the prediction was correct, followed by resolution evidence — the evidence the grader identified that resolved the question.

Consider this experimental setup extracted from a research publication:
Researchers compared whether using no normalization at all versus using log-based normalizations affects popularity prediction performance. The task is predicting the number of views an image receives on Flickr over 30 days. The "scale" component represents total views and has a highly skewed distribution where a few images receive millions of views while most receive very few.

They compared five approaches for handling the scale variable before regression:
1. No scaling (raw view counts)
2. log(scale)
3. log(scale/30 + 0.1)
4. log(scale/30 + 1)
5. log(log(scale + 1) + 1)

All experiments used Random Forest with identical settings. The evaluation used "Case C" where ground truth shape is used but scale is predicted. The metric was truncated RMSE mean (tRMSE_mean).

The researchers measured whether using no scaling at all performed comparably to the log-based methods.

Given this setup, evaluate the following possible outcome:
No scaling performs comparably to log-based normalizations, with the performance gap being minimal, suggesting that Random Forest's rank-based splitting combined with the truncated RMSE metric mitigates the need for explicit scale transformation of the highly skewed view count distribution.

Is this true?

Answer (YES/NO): NO